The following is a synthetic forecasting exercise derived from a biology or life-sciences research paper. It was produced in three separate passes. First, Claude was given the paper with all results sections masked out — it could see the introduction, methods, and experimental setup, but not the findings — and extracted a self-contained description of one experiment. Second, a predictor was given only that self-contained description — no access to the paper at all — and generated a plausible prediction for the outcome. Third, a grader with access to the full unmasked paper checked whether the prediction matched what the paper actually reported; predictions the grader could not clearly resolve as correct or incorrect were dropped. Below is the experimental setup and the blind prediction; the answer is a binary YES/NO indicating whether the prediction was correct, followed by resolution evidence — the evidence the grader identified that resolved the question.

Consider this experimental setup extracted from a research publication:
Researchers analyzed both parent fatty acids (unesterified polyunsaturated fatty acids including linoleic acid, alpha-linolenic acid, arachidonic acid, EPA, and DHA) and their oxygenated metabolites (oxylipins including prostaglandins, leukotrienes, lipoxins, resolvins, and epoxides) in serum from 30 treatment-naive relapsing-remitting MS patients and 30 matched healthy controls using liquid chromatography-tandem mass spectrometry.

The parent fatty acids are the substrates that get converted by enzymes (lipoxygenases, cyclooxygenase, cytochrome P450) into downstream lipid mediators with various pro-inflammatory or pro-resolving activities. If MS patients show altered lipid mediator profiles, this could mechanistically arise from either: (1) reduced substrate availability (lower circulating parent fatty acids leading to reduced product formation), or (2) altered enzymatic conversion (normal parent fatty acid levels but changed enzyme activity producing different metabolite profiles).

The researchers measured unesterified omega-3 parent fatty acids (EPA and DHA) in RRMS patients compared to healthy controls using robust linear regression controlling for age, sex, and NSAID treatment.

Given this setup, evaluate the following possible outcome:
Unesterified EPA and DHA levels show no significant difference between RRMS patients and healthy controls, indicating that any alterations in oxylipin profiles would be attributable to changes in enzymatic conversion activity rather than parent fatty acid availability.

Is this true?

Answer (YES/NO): YES